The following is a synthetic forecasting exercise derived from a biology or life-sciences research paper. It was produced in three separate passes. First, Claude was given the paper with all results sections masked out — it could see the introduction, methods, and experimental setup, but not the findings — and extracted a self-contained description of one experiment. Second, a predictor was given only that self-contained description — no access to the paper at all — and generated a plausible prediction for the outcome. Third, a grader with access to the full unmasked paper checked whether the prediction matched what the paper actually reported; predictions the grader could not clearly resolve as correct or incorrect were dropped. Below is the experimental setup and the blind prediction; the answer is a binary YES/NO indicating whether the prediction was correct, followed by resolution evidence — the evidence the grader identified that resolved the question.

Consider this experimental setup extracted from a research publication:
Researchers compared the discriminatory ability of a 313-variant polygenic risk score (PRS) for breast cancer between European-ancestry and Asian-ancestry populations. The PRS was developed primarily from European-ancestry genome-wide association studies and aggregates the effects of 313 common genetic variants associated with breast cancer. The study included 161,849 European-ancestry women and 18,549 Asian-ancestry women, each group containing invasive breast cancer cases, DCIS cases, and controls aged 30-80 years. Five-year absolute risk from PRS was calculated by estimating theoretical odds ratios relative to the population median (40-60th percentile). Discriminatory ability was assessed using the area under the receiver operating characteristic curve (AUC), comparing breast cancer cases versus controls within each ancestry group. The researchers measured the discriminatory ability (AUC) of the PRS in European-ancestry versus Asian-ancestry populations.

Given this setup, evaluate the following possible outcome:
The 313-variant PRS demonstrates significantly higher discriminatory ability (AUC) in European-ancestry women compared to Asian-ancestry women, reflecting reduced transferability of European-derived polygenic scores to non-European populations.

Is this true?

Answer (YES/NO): YES